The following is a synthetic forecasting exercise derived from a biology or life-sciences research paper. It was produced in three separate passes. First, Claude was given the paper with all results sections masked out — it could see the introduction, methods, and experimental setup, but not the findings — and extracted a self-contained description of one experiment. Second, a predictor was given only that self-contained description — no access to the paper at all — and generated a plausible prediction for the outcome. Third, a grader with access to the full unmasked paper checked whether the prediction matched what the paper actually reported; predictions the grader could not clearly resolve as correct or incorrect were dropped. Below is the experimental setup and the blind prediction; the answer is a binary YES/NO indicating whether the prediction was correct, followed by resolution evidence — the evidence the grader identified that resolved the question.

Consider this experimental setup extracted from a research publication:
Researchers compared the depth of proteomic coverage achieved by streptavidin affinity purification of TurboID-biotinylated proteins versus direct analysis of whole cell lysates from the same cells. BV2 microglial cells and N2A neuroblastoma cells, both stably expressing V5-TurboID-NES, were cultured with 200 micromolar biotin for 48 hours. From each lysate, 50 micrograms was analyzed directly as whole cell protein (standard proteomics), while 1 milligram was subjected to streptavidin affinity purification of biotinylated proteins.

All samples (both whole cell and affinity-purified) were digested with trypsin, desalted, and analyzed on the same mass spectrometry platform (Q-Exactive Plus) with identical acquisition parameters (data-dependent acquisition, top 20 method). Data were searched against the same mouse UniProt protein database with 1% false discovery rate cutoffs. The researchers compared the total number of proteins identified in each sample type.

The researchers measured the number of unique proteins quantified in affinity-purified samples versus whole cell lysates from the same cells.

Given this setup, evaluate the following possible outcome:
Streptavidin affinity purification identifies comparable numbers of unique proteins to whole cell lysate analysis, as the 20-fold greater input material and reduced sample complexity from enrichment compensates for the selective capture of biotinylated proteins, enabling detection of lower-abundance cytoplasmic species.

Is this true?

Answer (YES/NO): NO